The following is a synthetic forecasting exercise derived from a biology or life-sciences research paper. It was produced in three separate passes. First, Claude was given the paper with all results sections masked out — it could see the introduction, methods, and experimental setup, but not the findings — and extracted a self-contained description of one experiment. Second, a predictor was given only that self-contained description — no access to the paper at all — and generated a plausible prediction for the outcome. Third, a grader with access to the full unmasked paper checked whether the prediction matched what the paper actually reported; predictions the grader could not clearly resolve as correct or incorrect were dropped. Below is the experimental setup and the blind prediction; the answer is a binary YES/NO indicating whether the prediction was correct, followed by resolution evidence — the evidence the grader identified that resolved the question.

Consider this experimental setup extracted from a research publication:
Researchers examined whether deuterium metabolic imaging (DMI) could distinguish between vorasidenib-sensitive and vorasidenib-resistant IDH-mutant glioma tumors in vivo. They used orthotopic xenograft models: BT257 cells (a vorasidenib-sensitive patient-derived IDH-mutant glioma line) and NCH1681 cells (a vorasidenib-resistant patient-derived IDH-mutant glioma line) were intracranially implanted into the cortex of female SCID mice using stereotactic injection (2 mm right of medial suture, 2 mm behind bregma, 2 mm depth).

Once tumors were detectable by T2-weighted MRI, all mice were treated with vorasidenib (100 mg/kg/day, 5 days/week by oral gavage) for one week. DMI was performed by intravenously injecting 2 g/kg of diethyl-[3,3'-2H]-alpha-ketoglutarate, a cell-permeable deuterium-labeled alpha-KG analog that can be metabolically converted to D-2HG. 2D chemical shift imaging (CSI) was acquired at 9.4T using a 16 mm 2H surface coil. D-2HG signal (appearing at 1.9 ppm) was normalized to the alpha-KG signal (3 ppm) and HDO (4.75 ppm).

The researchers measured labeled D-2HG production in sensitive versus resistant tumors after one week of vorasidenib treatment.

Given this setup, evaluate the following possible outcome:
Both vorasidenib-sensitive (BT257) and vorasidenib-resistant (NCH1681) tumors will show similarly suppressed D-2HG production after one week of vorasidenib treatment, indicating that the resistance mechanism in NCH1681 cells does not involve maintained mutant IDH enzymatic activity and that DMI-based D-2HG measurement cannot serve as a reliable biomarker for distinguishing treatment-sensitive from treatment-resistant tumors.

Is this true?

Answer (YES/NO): NO